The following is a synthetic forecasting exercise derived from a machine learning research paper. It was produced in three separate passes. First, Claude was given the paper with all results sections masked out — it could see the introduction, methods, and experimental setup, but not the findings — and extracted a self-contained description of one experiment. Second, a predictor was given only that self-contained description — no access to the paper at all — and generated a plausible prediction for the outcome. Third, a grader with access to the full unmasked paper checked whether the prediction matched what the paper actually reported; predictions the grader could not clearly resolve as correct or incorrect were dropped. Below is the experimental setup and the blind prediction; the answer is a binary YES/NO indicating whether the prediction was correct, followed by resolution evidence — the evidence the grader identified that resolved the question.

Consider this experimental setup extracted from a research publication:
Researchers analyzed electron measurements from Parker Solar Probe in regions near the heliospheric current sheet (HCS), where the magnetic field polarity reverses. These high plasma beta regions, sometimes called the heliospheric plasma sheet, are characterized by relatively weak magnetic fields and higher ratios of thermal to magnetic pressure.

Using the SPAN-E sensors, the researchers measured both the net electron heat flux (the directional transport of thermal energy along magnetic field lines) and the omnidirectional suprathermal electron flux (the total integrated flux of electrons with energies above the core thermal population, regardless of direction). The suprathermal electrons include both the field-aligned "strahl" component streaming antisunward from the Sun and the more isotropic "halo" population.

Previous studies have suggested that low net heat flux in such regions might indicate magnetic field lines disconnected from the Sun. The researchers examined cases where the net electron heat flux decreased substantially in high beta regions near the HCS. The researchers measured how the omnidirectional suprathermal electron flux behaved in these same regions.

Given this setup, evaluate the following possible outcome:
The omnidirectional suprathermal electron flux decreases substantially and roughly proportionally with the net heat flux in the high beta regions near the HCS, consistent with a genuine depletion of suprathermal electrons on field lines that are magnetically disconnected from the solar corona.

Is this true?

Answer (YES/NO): NO